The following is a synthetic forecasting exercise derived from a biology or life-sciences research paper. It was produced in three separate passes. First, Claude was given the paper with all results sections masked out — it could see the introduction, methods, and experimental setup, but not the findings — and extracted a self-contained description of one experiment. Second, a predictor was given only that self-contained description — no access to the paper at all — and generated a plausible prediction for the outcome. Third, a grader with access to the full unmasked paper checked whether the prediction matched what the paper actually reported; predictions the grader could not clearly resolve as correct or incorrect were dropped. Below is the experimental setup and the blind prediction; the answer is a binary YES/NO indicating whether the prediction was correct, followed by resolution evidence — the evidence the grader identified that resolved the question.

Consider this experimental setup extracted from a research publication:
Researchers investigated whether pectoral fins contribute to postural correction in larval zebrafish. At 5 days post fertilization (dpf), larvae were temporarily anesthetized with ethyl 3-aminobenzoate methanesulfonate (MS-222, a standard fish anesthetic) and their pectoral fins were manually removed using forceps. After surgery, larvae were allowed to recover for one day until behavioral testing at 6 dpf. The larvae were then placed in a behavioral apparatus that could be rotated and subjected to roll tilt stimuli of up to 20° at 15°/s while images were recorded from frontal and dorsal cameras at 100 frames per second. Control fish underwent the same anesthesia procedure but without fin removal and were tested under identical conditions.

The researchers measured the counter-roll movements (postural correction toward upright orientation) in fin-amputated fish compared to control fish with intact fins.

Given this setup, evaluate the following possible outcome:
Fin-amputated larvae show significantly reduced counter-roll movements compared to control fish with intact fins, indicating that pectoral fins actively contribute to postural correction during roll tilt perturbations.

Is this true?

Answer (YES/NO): NO